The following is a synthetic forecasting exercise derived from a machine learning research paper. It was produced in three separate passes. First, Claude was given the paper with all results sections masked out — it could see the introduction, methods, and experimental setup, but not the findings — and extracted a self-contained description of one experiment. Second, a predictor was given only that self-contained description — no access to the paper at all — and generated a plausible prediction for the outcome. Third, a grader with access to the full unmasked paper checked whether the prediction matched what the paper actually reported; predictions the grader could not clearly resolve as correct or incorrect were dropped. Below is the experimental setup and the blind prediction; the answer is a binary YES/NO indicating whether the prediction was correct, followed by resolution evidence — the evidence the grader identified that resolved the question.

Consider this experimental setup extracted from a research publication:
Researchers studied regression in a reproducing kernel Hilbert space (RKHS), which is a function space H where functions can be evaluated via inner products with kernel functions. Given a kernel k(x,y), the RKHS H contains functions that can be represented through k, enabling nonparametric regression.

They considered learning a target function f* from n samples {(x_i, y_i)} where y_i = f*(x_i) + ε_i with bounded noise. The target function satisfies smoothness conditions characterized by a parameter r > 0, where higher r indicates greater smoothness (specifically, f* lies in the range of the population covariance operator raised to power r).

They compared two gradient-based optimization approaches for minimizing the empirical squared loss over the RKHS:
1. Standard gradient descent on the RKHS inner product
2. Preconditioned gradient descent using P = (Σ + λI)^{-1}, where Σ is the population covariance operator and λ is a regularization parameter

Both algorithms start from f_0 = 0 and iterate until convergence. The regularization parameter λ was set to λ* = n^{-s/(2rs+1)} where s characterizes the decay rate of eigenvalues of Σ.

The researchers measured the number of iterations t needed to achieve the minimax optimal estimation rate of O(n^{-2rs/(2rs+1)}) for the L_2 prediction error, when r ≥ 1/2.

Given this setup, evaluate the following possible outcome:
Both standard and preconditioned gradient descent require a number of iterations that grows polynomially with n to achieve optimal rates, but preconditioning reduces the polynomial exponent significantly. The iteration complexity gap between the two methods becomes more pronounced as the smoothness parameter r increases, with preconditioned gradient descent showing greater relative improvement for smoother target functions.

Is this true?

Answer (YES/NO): NO